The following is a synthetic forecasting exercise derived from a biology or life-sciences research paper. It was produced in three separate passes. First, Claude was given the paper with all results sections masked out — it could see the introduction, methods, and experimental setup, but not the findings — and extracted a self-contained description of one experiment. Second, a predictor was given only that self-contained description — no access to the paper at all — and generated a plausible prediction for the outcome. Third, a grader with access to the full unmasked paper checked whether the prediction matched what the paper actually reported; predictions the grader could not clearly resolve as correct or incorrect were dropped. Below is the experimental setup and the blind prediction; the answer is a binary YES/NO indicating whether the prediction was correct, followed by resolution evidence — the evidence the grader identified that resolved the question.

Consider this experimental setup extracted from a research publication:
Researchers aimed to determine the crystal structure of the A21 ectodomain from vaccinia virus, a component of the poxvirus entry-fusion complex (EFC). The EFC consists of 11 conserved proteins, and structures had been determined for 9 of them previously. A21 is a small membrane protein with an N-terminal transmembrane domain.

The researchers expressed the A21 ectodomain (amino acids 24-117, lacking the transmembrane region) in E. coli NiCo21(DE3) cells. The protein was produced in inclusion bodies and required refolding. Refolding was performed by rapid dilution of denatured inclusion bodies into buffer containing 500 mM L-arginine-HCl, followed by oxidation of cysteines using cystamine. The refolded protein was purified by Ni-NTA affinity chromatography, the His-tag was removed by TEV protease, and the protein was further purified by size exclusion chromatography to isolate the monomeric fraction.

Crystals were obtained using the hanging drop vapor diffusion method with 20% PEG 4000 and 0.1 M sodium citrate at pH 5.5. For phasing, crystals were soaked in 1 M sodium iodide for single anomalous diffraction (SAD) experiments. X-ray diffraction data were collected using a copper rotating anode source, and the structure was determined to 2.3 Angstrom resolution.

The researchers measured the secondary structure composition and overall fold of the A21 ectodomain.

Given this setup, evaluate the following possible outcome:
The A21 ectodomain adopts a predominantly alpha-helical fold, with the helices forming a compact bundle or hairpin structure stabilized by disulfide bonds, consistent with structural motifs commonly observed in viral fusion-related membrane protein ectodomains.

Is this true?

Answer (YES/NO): NO